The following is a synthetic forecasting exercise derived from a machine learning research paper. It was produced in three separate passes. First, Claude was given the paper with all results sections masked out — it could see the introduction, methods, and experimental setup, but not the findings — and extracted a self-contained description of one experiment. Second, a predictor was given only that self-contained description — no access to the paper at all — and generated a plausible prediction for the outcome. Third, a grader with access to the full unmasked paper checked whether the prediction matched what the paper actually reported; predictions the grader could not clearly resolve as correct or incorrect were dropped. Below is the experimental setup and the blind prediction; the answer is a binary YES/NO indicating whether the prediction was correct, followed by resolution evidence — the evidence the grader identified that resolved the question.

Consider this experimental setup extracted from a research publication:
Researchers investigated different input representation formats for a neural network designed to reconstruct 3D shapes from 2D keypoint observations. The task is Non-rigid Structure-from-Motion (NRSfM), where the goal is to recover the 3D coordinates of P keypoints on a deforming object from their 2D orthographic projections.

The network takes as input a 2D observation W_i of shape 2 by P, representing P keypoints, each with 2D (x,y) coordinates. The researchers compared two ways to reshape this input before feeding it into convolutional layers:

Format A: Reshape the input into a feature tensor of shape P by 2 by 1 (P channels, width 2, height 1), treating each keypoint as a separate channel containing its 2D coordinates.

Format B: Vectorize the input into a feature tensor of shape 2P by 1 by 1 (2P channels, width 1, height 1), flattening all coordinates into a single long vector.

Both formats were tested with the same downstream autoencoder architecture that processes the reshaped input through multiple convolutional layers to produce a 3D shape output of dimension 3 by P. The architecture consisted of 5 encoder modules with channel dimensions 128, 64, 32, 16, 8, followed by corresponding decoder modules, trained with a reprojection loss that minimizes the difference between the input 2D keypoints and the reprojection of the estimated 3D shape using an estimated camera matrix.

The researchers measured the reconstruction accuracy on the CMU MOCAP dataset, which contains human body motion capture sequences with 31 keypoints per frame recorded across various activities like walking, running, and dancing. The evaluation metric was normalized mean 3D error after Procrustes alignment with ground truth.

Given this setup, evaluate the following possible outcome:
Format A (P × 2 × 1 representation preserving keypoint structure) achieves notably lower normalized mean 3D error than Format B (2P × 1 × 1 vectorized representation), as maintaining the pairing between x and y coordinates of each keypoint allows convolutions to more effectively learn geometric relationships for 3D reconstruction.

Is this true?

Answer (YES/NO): NO